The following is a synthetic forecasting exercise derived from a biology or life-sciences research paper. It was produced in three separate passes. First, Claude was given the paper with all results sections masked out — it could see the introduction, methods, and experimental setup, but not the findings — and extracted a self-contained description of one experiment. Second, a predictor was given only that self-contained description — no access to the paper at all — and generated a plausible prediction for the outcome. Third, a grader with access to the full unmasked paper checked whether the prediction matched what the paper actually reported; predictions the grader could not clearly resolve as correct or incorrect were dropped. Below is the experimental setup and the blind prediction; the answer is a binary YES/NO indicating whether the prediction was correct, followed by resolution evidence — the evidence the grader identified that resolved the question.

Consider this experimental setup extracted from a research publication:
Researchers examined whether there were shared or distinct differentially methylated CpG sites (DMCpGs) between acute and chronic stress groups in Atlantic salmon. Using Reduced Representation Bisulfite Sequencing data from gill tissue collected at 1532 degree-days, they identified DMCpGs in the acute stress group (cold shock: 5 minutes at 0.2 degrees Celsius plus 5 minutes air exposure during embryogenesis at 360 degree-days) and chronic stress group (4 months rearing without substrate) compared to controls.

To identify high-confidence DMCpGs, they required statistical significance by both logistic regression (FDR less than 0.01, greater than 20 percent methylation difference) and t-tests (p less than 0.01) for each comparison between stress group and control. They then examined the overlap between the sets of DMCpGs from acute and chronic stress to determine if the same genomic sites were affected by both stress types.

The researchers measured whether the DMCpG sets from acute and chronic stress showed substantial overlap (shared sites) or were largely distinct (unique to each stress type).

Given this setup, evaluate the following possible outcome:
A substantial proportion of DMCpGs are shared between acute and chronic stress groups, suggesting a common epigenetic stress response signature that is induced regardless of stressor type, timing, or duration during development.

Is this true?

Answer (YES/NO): NO